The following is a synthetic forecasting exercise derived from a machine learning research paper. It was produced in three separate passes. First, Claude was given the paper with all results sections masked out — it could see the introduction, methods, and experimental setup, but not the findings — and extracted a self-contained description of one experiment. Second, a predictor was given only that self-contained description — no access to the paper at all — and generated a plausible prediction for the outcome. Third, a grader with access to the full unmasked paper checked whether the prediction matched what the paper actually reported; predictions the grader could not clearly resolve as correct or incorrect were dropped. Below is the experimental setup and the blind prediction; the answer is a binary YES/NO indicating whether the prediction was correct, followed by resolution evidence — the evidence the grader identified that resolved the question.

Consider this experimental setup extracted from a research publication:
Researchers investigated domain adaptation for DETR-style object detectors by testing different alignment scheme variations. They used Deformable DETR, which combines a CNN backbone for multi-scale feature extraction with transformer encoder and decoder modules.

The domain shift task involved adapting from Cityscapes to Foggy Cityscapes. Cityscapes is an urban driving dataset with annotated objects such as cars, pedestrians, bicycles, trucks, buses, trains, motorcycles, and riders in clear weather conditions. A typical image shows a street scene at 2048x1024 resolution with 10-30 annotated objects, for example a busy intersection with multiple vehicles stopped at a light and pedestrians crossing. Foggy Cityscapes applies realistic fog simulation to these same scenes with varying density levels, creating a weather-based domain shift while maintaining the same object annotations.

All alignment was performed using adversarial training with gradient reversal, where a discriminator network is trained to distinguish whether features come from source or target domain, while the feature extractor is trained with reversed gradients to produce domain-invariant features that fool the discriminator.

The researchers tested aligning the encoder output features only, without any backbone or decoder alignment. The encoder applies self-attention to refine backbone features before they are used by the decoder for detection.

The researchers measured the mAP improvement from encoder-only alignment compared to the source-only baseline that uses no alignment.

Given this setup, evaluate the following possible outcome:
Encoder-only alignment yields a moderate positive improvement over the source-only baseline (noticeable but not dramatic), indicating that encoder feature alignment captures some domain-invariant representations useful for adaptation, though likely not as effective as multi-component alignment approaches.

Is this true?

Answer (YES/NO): NO